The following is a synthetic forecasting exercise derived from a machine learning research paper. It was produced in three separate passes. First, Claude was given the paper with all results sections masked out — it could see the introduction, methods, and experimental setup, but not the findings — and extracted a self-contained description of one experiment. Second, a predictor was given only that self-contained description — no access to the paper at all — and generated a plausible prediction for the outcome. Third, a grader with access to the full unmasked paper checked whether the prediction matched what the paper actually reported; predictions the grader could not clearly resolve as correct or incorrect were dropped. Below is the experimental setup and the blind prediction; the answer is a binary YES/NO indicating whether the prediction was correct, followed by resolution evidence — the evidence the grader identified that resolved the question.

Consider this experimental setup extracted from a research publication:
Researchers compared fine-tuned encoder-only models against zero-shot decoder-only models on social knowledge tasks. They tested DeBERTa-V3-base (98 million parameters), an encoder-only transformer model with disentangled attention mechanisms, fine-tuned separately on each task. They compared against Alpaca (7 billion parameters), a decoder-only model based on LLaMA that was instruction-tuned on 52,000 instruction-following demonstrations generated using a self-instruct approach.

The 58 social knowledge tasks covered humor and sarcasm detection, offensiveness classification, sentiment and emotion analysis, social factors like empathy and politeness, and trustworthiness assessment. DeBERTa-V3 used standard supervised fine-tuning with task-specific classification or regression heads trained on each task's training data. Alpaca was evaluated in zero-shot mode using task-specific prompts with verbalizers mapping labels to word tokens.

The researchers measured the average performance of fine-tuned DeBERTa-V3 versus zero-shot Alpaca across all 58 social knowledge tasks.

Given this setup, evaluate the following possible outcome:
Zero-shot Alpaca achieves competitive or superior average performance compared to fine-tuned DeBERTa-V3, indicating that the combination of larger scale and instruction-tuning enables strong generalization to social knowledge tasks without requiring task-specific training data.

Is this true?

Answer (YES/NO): NO